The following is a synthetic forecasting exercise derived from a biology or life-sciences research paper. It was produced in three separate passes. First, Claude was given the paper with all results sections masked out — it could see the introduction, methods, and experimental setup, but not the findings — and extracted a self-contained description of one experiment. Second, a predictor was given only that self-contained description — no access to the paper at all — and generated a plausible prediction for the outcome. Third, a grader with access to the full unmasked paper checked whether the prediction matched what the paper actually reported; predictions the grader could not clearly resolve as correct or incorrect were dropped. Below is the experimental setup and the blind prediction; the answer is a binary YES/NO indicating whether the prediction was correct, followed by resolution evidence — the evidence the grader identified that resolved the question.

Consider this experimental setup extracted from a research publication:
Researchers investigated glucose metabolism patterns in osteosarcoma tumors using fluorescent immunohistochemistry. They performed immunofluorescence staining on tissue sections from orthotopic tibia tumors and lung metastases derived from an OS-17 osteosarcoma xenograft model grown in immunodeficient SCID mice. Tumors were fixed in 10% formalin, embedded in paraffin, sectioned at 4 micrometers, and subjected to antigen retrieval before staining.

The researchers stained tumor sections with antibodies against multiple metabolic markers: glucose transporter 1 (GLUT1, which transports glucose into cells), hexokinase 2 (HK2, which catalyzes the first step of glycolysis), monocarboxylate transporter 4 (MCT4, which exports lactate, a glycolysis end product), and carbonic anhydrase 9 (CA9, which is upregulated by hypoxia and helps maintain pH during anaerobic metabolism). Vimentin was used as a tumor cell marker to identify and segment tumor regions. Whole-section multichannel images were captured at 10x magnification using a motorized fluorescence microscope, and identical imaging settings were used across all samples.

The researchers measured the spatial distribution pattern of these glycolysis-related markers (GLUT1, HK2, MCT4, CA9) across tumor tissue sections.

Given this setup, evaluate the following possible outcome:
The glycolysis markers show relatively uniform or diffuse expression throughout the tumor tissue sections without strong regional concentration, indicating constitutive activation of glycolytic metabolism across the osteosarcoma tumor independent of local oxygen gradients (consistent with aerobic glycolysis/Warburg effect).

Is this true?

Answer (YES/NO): NO